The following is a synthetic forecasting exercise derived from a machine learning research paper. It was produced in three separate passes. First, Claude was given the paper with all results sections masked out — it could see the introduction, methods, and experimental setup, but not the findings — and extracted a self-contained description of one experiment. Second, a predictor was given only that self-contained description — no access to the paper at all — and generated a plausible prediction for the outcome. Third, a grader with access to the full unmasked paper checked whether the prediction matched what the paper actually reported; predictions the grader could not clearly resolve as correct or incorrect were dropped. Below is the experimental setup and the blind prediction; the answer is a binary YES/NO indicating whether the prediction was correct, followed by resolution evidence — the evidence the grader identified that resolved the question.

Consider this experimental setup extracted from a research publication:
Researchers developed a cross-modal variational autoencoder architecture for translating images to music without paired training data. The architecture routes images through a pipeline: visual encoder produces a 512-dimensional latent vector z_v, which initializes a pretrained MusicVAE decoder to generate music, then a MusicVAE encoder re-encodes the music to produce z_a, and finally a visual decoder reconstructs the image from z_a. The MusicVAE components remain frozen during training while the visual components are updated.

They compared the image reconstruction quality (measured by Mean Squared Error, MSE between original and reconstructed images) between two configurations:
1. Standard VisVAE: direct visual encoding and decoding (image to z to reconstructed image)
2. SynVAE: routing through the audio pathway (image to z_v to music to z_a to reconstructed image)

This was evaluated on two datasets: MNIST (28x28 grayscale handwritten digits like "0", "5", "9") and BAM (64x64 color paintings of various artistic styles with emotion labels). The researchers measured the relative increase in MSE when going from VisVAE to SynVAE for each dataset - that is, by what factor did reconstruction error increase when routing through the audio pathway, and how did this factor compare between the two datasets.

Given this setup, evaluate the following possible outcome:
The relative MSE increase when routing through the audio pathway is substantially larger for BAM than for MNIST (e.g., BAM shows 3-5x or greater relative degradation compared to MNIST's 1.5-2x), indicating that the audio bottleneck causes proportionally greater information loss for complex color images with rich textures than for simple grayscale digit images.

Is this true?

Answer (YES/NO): NO